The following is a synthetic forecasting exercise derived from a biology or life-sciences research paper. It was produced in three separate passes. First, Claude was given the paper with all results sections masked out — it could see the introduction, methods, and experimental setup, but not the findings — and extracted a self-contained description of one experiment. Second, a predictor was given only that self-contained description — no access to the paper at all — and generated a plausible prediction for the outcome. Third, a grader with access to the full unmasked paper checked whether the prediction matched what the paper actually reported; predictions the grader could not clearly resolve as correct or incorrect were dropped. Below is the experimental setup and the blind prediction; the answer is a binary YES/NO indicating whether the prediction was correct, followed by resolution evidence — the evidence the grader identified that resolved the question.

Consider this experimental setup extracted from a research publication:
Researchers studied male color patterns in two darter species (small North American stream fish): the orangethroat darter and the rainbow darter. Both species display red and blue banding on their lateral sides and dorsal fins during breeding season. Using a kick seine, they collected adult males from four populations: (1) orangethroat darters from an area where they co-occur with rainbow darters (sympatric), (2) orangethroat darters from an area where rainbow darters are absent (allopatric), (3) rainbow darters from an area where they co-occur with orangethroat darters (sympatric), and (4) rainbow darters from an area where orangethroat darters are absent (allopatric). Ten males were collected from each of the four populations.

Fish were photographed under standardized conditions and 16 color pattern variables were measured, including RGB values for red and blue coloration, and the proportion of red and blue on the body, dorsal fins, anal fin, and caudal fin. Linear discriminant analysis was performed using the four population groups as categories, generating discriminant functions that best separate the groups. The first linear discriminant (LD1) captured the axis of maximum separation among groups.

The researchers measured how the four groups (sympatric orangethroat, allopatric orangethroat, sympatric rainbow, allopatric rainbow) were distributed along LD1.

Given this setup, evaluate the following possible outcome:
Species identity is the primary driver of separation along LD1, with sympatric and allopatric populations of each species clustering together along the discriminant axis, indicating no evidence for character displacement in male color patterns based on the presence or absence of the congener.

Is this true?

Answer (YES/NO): NO